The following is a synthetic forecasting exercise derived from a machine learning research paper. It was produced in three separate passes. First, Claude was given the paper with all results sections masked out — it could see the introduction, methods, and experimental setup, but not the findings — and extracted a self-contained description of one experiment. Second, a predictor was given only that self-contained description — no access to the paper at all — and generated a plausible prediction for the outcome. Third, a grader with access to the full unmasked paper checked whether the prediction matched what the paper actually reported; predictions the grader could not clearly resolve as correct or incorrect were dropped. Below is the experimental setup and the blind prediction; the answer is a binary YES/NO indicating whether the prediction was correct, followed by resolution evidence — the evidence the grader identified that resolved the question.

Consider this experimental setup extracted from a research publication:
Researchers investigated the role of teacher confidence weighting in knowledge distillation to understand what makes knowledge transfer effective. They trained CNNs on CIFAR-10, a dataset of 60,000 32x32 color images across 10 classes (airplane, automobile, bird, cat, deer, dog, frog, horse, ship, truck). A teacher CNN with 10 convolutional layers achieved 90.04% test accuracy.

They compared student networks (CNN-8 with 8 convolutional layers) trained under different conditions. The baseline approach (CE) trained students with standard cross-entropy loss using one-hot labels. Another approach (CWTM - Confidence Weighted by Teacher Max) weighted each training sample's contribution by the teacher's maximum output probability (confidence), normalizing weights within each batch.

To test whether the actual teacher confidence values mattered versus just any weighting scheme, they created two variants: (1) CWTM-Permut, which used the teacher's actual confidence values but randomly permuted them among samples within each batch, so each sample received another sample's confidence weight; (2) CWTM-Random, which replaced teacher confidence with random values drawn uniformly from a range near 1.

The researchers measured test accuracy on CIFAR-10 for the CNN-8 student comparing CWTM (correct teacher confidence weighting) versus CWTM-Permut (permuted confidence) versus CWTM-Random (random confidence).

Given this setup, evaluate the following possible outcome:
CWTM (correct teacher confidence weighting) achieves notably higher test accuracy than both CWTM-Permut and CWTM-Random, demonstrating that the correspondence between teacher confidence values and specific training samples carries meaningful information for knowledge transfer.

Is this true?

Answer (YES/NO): NO